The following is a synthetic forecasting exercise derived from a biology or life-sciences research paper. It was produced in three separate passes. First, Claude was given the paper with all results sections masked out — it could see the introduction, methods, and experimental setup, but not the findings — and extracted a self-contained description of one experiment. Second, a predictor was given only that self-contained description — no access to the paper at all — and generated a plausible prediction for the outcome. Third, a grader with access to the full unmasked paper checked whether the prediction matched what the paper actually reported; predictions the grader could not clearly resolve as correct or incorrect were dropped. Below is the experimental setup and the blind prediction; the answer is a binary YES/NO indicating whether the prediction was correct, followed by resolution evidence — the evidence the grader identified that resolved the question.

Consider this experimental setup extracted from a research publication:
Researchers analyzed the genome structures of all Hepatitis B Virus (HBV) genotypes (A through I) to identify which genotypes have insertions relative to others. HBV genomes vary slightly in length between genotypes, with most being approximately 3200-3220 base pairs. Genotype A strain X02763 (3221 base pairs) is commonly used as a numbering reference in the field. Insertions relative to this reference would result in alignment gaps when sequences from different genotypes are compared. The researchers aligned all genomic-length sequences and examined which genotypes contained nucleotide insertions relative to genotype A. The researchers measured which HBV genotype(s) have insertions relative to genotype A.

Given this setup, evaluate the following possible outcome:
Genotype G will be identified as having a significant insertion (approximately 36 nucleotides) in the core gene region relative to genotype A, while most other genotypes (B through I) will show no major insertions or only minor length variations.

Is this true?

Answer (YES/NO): YES